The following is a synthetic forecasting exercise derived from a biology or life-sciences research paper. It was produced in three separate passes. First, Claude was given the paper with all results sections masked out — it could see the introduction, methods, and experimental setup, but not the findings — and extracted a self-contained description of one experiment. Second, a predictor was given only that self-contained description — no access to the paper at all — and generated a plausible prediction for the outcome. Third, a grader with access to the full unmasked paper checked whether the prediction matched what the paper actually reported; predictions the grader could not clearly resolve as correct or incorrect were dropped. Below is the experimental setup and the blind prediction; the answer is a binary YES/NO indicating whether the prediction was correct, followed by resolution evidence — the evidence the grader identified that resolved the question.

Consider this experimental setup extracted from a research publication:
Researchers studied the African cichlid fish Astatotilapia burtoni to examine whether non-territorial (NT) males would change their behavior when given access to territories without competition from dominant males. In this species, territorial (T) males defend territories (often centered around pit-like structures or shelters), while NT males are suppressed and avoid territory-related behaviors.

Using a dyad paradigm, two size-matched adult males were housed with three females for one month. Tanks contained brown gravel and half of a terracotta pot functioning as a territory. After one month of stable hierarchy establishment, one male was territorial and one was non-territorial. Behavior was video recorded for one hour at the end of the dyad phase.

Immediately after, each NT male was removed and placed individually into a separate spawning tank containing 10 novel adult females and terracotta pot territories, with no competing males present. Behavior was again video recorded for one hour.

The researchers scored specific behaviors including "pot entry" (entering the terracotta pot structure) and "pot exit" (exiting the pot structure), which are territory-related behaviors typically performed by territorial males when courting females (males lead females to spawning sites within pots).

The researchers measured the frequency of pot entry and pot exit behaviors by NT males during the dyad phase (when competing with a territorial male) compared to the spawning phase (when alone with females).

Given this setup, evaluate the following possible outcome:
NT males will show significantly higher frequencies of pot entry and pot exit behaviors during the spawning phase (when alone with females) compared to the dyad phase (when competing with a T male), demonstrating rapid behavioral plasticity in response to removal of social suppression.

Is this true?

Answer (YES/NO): YES